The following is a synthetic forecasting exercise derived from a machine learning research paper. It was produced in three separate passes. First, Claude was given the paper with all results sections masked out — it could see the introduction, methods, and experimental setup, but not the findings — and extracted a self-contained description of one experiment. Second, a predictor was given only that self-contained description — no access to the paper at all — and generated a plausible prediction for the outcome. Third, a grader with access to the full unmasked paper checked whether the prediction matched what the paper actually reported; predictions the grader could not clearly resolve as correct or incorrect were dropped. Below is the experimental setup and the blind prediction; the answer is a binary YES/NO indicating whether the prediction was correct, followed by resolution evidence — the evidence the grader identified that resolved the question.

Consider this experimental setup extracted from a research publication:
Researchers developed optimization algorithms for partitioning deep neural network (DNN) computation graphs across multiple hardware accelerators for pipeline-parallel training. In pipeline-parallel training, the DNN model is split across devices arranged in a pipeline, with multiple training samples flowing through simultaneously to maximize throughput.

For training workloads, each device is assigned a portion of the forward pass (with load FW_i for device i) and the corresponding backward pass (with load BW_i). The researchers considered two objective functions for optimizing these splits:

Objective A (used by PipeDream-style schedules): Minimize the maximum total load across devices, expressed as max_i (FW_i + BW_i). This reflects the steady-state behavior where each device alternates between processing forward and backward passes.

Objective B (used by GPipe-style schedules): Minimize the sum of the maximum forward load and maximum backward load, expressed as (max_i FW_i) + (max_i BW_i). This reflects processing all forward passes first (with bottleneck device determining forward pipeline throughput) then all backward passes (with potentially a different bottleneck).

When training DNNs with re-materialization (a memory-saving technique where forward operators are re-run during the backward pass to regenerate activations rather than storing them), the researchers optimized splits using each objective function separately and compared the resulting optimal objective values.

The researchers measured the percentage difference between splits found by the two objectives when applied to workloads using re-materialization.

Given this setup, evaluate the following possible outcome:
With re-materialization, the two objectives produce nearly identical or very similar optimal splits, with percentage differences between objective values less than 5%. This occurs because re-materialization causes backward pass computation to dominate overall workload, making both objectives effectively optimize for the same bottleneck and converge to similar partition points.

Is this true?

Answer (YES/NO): NO